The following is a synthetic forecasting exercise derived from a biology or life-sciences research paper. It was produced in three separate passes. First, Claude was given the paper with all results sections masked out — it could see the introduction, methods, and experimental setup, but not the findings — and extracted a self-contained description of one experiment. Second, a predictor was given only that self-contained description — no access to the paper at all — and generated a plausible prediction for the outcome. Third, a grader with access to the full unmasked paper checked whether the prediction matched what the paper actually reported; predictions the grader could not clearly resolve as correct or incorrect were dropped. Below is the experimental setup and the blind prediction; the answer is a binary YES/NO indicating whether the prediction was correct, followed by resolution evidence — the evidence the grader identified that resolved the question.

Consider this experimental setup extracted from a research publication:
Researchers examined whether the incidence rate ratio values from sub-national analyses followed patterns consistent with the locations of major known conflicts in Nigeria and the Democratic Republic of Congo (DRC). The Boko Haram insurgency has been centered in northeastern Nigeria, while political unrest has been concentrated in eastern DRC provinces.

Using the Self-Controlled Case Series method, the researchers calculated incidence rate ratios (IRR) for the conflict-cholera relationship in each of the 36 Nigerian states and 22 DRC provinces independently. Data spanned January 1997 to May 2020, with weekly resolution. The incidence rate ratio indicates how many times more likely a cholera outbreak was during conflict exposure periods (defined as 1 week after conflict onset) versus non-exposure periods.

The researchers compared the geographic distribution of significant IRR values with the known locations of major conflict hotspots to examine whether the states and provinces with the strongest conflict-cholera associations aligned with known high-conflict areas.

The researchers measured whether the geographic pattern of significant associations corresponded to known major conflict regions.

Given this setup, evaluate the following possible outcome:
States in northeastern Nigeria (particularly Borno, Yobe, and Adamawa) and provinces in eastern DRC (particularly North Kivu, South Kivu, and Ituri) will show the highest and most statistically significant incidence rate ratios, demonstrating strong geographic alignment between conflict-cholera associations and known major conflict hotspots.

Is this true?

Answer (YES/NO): NO